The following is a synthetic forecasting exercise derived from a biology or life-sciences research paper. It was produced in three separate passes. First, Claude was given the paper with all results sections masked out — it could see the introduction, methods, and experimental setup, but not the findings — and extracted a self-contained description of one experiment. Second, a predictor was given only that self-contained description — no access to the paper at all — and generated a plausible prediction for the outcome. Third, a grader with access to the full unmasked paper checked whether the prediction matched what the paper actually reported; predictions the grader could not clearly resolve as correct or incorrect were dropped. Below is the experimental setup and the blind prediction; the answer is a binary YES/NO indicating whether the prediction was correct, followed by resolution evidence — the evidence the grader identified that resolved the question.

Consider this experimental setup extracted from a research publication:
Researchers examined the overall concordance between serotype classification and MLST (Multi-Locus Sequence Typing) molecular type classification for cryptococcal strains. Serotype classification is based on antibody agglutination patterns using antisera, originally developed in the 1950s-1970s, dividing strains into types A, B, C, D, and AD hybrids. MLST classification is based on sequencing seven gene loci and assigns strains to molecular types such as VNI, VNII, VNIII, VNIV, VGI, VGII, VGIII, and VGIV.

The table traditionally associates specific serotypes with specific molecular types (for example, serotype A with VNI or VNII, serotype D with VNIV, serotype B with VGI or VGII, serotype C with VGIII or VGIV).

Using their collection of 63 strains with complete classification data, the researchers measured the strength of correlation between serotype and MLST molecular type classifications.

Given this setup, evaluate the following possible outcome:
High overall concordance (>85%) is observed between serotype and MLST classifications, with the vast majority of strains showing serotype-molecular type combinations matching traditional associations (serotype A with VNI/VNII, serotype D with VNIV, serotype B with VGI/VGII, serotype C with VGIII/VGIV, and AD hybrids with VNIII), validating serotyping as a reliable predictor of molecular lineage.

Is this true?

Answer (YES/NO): NO